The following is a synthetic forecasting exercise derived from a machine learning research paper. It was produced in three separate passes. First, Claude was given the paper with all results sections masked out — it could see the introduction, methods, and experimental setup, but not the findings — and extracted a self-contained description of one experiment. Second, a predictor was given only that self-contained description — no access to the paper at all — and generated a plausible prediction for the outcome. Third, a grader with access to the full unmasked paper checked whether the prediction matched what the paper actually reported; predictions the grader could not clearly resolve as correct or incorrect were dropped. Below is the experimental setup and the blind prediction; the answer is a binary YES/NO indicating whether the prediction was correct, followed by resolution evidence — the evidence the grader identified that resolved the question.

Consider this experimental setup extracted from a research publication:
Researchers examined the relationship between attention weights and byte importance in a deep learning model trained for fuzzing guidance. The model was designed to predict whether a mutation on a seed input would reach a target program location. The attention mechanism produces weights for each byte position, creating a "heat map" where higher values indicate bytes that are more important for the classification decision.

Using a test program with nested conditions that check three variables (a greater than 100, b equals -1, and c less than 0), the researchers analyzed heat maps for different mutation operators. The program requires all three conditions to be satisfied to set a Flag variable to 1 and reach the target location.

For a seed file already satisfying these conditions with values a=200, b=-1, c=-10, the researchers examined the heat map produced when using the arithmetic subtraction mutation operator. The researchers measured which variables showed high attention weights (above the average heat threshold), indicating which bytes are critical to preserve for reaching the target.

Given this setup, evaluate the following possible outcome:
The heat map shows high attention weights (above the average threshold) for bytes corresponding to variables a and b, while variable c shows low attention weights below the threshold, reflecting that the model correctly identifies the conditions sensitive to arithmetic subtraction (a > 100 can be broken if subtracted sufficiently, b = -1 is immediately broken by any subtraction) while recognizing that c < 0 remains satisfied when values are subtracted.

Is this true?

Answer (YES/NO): YES